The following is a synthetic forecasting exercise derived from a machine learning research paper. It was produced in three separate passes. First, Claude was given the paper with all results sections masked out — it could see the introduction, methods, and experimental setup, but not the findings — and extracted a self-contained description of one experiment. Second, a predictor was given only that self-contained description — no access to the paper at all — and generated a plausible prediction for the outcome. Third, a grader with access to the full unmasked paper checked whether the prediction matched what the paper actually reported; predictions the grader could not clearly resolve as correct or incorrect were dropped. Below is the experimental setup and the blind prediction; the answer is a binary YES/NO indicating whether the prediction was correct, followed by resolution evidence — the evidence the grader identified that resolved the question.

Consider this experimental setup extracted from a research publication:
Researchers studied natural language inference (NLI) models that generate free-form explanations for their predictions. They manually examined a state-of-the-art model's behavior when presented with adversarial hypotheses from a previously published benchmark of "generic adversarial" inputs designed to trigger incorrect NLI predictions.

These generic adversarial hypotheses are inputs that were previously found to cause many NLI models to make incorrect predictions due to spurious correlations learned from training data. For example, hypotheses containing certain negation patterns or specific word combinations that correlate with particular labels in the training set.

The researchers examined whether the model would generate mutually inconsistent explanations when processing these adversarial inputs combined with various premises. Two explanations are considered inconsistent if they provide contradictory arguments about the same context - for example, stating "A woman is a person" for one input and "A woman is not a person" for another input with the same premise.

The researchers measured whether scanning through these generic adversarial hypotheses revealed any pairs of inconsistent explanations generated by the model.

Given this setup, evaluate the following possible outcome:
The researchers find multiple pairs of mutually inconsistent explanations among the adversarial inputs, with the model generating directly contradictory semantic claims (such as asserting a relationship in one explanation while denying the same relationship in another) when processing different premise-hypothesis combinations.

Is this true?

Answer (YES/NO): NO